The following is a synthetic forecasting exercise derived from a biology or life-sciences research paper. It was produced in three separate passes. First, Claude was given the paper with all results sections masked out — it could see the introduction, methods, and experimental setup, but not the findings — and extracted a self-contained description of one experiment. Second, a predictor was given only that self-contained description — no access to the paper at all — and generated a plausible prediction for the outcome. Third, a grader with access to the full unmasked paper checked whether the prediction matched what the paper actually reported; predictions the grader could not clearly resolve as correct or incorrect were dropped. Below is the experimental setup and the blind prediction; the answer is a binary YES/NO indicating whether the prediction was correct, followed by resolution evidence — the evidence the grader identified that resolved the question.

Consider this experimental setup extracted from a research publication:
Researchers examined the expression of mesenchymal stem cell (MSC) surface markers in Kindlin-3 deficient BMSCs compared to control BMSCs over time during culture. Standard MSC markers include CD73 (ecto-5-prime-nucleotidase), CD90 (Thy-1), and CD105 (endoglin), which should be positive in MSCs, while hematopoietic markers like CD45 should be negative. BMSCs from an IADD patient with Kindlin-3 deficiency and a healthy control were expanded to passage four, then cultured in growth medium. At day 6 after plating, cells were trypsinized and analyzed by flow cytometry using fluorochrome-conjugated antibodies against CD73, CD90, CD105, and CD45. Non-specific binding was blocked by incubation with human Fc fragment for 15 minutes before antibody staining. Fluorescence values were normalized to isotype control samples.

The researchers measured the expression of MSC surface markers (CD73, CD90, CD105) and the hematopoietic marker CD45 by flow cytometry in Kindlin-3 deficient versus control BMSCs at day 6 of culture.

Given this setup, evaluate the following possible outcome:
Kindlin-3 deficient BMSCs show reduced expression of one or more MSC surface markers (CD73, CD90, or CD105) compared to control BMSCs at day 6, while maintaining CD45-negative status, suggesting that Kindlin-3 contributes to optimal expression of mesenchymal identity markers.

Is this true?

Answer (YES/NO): NO